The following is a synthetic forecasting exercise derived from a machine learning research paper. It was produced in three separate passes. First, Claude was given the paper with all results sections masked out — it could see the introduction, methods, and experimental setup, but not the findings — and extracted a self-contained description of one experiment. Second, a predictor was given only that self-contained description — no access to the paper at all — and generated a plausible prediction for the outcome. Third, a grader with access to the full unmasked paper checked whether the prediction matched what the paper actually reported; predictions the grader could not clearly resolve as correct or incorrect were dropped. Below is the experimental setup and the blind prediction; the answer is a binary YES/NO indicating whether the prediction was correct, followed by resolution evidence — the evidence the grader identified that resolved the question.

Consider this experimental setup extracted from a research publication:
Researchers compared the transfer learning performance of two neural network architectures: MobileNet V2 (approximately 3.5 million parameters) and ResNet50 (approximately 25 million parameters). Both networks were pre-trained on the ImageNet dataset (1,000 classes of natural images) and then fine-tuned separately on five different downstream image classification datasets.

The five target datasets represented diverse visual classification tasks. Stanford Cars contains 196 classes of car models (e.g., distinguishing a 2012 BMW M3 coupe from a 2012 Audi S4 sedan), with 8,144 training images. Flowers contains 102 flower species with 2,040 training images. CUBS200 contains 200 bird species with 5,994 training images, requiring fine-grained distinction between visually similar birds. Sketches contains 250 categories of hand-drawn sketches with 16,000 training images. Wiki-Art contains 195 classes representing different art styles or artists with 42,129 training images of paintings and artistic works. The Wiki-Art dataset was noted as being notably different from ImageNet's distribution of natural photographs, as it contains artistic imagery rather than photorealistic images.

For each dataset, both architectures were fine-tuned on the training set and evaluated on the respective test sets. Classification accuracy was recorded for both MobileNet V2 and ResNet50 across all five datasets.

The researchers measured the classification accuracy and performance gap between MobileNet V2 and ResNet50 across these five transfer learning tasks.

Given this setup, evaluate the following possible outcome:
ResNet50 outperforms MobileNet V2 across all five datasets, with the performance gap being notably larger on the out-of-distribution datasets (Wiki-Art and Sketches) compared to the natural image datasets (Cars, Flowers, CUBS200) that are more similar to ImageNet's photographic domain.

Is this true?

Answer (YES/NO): NO